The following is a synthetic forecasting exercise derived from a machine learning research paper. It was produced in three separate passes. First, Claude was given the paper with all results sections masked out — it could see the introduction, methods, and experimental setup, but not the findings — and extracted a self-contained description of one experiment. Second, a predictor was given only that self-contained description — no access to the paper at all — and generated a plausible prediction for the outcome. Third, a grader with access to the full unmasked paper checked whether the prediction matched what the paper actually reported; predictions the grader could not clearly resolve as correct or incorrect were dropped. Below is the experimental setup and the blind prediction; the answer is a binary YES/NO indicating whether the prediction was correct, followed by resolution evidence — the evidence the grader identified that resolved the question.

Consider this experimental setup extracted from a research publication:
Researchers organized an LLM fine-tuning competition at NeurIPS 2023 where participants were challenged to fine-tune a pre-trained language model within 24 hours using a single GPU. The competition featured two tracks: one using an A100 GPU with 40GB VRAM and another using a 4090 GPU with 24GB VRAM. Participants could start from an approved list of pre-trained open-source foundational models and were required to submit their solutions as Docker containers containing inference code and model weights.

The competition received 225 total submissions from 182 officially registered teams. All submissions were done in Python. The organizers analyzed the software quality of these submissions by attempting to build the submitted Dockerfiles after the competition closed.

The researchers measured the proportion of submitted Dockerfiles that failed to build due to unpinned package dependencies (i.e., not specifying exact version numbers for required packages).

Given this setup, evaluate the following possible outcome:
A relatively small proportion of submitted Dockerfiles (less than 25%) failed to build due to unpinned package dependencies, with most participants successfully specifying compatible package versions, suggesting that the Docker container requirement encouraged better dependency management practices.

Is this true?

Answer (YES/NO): NO